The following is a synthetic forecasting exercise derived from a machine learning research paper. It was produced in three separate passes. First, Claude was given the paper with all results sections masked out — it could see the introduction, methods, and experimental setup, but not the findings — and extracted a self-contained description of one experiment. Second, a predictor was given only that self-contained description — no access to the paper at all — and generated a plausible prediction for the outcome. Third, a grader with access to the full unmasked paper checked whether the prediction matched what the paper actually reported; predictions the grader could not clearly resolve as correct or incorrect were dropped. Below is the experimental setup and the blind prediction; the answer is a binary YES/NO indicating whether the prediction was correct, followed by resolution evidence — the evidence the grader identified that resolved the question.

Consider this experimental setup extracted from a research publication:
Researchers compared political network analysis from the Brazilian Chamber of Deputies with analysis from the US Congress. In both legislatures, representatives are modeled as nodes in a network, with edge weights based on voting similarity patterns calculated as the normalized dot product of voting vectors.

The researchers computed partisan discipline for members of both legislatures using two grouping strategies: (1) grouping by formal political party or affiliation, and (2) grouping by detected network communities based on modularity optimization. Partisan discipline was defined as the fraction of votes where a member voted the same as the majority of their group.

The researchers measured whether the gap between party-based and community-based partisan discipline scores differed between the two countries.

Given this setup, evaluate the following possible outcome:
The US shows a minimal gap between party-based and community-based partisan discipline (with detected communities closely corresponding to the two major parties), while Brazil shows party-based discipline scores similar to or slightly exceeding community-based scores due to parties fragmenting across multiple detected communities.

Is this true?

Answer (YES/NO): NO